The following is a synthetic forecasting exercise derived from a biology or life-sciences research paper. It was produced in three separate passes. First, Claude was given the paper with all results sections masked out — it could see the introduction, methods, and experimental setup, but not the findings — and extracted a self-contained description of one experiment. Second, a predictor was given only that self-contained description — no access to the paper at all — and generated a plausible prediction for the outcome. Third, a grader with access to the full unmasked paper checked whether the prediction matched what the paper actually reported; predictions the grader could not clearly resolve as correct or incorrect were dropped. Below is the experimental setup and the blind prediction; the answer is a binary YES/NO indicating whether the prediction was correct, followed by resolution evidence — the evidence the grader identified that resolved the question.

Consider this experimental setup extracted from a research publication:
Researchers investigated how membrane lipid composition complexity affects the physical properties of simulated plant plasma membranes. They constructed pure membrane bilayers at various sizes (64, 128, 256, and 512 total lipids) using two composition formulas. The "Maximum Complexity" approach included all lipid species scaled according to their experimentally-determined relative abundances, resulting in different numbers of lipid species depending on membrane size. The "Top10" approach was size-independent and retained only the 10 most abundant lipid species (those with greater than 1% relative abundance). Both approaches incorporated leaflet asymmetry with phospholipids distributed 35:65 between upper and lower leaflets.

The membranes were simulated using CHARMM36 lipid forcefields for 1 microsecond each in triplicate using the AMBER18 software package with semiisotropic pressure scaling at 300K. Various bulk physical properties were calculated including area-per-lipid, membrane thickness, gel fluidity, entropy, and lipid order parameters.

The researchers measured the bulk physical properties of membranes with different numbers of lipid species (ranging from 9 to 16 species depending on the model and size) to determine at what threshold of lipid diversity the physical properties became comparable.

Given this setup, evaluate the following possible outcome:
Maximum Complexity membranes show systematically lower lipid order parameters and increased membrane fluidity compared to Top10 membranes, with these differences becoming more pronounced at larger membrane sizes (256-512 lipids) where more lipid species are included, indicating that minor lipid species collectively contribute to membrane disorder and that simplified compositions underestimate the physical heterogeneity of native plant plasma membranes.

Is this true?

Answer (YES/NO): NO